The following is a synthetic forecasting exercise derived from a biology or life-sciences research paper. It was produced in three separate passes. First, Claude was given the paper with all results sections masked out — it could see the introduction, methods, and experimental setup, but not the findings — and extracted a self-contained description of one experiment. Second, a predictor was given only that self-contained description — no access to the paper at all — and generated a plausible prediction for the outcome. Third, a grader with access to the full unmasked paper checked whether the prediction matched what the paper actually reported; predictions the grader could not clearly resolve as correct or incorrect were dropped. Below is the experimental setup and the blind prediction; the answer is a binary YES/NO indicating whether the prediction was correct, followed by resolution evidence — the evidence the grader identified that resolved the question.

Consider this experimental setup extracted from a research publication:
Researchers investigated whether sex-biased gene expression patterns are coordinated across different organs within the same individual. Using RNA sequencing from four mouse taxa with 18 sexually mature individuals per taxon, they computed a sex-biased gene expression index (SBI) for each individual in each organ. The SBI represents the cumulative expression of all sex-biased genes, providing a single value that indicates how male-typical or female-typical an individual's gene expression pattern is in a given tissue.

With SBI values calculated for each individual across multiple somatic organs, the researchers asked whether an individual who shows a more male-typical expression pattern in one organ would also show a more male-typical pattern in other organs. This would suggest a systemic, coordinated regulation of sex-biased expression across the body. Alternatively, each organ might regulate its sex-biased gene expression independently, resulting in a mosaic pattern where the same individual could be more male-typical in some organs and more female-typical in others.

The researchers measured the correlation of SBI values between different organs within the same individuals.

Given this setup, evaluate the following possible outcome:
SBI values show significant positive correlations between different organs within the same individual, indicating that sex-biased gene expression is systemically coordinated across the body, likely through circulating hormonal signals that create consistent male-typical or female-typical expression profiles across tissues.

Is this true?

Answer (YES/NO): NO